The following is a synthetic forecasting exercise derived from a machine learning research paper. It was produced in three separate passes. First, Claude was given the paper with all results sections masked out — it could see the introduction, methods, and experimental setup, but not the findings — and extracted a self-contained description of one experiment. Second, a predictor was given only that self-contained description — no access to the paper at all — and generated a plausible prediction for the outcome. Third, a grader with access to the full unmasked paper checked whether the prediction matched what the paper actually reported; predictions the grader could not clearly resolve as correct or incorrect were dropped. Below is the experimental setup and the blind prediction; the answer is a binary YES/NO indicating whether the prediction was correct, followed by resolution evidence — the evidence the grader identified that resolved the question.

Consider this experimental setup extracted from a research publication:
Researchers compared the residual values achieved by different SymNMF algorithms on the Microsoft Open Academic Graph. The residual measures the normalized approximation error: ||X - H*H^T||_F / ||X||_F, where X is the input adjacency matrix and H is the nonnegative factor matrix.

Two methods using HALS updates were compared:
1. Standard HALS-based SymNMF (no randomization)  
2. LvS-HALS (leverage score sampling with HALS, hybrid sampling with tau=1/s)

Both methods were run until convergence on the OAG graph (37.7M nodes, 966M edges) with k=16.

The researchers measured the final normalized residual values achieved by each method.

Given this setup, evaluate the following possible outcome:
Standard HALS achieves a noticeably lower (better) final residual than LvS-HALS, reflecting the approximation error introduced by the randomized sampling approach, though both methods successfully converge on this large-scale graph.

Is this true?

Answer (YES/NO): NO